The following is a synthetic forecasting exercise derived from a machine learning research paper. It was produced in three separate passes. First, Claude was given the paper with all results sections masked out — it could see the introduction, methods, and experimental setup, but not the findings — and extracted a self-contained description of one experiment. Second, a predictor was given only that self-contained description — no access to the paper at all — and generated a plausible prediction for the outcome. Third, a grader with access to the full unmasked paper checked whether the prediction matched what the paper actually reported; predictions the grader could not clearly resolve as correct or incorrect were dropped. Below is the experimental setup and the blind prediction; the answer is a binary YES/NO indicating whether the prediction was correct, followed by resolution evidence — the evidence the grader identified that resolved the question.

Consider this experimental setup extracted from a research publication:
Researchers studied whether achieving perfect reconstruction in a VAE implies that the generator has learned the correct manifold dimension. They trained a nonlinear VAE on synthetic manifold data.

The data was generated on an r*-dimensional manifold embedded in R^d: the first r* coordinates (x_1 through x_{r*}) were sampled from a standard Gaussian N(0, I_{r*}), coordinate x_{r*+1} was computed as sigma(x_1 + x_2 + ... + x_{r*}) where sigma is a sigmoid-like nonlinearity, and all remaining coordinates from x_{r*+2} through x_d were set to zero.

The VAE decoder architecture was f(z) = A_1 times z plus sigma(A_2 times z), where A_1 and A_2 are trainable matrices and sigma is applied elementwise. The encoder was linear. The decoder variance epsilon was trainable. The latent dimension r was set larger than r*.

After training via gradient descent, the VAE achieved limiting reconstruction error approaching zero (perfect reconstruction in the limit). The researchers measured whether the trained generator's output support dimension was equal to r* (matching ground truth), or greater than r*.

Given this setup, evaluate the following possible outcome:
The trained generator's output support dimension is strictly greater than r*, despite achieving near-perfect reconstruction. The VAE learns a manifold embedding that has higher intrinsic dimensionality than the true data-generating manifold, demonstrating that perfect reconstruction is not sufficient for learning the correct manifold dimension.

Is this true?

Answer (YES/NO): YES